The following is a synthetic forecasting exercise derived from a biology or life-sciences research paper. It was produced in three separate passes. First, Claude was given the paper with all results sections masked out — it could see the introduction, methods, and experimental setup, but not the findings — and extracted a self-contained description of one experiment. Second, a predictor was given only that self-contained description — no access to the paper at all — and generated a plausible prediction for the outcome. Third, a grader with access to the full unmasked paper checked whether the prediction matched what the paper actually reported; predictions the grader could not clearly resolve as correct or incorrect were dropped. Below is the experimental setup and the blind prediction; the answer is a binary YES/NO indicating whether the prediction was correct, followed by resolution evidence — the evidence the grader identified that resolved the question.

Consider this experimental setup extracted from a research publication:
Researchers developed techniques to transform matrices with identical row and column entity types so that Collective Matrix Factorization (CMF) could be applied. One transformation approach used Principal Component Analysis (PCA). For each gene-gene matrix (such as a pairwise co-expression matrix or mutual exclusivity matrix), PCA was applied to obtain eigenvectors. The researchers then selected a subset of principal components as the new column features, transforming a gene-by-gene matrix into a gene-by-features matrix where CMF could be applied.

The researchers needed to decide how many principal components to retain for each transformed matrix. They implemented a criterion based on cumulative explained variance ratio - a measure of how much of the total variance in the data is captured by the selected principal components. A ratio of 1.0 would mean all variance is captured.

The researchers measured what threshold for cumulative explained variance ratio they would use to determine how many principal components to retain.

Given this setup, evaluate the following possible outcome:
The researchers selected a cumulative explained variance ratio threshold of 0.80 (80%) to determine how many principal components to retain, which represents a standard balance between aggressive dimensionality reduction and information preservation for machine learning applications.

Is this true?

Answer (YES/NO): NO